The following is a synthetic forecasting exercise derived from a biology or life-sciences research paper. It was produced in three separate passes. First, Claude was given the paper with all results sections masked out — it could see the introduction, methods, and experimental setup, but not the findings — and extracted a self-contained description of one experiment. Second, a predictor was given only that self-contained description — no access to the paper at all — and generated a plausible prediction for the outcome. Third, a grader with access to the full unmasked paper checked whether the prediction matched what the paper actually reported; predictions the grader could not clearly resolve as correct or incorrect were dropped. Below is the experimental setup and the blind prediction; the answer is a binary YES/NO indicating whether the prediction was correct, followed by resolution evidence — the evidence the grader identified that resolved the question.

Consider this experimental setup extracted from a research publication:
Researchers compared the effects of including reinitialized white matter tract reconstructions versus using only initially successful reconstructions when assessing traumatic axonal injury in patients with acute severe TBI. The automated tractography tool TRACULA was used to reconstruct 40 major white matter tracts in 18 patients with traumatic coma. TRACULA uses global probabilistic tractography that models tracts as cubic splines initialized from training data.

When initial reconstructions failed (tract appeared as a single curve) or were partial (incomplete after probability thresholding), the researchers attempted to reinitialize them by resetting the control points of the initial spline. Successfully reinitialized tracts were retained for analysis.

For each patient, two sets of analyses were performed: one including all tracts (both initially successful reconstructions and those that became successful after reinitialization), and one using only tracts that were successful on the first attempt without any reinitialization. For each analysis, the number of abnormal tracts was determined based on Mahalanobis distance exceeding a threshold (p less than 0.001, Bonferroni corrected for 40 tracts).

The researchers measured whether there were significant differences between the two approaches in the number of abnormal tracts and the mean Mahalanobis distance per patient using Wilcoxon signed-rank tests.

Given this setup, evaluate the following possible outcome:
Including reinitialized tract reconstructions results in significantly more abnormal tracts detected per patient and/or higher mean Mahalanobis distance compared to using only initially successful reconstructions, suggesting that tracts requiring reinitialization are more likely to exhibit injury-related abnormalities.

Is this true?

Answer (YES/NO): NO